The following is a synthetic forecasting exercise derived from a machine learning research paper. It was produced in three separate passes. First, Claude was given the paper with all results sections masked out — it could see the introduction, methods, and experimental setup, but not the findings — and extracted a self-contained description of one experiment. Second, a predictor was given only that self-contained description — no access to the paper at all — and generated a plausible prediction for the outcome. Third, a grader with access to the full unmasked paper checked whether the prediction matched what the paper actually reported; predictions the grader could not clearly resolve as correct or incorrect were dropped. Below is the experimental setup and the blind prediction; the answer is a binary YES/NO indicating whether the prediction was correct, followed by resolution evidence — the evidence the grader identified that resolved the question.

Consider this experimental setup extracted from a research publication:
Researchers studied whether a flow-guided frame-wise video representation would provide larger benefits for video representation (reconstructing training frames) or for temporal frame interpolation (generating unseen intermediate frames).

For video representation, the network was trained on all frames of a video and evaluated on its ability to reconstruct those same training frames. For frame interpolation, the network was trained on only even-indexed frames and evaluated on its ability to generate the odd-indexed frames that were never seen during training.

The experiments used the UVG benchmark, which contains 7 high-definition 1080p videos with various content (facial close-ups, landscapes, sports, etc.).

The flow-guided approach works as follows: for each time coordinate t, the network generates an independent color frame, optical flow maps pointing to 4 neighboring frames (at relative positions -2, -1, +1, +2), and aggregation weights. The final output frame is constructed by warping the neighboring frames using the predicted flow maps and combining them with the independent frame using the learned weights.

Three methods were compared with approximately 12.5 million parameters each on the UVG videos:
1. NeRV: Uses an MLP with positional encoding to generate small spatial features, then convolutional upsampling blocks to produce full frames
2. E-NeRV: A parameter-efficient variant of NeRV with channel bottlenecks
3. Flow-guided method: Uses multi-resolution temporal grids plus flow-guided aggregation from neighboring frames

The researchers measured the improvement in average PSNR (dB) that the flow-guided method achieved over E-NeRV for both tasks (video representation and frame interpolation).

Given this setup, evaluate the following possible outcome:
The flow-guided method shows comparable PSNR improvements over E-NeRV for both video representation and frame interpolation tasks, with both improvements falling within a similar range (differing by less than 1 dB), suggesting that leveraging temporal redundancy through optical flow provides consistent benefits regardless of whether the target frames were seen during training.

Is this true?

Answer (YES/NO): NO